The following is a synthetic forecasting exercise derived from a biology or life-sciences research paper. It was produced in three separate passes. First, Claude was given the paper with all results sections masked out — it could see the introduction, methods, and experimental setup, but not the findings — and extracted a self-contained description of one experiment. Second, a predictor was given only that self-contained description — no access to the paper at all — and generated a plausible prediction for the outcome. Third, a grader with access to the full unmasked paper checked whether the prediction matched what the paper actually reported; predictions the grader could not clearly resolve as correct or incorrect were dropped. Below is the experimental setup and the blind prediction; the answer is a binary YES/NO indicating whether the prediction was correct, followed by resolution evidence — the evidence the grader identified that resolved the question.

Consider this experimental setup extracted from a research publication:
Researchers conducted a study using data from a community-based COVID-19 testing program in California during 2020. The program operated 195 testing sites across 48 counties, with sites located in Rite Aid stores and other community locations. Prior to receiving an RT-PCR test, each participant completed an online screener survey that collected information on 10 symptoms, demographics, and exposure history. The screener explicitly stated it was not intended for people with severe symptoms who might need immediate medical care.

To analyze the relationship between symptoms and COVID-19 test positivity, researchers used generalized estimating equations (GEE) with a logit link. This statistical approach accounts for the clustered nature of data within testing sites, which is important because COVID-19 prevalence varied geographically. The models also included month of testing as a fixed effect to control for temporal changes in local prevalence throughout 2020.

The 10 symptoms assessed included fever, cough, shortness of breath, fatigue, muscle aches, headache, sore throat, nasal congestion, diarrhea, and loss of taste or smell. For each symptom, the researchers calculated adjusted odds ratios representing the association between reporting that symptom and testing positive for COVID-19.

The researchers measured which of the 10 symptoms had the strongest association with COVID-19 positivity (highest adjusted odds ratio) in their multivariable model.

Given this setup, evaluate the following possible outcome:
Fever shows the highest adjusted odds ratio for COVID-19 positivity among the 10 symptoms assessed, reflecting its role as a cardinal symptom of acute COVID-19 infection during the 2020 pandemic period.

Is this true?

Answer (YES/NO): NO